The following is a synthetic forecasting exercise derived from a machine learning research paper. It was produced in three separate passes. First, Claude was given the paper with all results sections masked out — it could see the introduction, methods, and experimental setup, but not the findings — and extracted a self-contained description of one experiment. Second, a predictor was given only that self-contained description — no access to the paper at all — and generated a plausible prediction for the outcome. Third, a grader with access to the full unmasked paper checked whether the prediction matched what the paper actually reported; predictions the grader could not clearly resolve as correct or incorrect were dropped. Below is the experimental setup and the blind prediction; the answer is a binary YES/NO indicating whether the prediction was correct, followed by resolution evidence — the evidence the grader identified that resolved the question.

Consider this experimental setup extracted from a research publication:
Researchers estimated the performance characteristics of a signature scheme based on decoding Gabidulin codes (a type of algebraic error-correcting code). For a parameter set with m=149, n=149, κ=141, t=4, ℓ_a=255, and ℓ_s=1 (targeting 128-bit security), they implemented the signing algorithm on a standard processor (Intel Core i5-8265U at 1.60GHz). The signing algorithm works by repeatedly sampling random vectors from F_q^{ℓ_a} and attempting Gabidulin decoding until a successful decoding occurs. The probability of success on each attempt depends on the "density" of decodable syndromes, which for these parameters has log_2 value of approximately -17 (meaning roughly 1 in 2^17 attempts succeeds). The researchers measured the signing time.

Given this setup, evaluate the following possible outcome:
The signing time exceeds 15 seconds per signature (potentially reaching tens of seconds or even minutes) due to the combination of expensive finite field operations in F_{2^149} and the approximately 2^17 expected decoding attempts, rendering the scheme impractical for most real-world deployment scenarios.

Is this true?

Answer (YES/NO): NO